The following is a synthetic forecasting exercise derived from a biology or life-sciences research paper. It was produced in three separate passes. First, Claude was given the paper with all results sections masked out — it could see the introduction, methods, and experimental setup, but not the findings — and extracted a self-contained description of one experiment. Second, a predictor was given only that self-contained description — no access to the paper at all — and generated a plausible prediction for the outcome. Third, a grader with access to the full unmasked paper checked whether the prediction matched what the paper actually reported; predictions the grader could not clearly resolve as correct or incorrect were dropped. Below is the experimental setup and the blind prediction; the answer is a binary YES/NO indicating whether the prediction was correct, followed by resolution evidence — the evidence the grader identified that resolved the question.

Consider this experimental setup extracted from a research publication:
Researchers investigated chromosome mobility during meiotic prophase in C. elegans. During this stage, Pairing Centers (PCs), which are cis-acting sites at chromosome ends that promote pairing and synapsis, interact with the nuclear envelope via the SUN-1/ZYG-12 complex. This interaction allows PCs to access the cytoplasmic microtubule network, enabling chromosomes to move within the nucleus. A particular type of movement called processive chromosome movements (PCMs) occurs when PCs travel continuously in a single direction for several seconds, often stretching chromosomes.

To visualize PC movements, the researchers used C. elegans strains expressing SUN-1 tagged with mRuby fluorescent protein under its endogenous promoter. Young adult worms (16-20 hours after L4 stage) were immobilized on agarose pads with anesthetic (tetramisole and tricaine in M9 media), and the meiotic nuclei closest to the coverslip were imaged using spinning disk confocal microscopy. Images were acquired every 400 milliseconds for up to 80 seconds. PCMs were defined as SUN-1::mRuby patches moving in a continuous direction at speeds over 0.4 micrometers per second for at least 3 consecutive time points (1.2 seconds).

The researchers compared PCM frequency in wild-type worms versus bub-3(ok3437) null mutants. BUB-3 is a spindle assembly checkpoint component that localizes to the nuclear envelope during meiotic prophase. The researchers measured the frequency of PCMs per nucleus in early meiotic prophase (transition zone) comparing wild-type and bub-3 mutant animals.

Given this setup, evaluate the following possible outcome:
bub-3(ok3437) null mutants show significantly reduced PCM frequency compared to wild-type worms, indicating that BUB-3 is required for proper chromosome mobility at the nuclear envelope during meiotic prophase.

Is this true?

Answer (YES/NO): YES